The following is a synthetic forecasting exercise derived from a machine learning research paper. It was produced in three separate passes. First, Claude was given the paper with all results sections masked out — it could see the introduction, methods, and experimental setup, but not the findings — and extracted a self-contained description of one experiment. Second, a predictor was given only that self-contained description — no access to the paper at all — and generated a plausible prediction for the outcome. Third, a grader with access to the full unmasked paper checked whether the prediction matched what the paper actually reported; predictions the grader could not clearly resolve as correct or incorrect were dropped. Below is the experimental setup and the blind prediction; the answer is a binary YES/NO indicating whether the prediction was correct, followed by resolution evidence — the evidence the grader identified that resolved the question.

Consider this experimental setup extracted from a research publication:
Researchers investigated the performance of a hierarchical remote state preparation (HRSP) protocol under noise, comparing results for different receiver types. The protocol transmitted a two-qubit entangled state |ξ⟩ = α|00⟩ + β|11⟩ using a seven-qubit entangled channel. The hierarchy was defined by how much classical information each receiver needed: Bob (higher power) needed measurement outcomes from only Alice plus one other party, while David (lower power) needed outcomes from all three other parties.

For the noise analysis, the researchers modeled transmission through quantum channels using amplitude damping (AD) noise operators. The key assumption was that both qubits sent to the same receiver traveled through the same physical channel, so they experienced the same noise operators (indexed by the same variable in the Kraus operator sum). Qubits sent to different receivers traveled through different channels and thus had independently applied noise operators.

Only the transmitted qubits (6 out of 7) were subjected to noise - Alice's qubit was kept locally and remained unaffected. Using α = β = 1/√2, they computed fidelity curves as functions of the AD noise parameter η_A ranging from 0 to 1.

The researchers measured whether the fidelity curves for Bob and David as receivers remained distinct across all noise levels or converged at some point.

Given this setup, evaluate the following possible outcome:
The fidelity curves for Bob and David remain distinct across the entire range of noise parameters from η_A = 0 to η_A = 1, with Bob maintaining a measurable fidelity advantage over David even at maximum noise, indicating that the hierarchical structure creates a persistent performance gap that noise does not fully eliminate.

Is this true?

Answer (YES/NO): YES